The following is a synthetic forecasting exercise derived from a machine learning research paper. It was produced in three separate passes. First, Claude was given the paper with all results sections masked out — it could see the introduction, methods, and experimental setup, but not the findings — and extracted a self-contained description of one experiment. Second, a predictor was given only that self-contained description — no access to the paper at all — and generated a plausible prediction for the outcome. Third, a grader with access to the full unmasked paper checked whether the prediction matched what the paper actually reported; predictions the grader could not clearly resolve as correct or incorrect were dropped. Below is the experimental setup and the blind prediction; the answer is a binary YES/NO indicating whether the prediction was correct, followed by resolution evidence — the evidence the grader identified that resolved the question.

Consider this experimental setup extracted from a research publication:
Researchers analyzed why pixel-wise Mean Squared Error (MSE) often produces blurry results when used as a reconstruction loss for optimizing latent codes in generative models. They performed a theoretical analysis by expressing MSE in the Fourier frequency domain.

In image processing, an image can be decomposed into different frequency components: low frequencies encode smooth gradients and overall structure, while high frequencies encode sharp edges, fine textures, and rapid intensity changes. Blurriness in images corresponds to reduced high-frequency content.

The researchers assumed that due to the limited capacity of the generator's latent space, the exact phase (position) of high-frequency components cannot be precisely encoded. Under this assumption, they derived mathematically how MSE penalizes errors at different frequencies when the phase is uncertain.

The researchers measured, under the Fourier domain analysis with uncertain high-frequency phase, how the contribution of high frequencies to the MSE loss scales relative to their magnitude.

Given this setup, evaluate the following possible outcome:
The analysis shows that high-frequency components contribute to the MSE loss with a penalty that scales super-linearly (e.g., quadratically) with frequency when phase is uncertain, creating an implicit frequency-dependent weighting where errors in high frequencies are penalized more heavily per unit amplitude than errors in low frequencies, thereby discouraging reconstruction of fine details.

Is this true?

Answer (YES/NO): NO